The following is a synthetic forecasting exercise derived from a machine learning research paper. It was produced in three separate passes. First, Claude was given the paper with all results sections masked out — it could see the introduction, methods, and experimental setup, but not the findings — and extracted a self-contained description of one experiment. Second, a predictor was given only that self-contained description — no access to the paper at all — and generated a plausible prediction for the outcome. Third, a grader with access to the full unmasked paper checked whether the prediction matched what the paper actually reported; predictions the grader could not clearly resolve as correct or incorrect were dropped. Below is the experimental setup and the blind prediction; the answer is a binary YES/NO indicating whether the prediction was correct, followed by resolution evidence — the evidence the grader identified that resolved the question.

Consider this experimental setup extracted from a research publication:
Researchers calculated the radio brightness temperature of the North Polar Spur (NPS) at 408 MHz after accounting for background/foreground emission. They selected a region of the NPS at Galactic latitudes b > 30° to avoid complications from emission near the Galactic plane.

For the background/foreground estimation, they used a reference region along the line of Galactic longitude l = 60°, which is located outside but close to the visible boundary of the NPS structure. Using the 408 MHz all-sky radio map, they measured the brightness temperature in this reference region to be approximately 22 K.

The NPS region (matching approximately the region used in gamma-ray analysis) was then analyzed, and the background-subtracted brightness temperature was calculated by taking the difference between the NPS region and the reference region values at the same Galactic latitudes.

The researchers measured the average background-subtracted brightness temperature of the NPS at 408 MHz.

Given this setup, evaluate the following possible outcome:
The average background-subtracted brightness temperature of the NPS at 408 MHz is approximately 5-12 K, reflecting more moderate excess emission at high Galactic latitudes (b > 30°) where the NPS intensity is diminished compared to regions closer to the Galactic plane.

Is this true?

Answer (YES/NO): NO